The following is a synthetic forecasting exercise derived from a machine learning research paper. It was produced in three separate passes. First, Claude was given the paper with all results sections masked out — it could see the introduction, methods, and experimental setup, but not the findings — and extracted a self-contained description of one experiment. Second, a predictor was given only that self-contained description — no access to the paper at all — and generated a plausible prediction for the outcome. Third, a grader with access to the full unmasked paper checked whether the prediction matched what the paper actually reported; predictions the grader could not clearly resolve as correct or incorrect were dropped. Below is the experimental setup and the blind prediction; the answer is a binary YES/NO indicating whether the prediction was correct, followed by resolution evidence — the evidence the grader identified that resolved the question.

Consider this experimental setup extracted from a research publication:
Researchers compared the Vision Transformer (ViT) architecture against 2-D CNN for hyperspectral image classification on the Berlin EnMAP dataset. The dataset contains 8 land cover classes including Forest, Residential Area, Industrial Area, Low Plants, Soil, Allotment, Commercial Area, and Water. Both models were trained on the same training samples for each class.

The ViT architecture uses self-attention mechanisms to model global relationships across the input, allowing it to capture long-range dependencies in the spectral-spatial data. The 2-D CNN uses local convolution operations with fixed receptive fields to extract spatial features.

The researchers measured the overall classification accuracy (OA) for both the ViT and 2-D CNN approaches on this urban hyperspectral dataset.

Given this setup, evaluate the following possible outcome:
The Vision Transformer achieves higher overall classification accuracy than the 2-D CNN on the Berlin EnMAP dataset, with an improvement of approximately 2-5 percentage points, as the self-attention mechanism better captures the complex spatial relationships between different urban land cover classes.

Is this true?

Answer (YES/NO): NO